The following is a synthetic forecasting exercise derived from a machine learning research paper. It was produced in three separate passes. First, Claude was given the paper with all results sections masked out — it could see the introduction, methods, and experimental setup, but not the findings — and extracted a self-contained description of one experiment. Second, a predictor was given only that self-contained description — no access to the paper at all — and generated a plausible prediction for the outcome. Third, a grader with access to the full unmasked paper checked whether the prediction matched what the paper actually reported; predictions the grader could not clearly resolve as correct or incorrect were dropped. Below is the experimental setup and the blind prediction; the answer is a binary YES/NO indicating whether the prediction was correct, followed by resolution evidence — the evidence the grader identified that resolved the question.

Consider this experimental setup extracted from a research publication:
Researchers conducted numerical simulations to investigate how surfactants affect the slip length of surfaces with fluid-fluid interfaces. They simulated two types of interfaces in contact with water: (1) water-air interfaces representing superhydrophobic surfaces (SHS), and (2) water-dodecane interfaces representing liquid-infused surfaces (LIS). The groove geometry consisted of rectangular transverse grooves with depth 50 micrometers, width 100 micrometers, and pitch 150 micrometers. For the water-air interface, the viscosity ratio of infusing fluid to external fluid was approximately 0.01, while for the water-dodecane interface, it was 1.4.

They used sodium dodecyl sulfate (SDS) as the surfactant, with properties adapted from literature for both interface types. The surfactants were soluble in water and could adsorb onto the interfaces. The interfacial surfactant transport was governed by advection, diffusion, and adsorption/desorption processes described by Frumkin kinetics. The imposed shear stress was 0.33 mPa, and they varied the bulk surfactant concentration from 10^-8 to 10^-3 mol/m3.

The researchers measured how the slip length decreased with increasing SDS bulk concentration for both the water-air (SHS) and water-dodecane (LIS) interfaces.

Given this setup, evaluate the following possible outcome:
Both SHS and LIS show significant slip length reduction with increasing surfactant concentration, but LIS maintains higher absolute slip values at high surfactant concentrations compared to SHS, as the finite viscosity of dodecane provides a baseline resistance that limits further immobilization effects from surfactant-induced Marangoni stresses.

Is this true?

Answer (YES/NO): NO